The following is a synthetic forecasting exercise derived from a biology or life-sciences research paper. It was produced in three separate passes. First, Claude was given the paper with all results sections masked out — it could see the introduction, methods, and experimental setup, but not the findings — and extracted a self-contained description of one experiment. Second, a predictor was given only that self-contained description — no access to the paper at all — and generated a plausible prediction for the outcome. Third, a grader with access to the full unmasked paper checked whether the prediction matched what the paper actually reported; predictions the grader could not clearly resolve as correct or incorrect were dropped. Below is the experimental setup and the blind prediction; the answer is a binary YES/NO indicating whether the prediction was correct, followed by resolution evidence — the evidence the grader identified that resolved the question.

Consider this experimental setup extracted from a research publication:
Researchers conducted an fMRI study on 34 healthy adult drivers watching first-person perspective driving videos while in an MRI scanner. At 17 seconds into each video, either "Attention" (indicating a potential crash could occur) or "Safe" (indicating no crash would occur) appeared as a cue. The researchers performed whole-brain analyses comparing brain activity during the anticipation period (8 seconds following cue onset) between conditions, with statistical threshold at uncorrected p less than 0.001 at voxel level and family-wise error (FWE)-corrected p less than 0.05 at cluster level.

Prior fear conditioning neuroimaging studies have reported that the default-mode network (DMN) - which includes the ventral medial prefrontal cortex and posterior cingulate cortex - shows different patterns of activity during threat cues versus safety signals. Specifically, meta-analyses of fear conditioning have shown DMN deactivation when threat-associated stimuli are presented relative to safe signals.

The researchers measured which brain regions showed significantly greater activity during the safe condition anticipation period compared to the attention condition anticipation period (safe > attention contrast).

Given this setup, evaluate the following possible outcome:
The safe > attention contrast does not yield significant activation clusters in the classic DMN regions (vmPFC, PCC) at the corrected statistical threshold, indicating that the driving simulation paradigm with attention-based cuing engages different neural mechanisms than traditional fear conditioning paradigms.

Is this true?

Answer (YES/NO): YES